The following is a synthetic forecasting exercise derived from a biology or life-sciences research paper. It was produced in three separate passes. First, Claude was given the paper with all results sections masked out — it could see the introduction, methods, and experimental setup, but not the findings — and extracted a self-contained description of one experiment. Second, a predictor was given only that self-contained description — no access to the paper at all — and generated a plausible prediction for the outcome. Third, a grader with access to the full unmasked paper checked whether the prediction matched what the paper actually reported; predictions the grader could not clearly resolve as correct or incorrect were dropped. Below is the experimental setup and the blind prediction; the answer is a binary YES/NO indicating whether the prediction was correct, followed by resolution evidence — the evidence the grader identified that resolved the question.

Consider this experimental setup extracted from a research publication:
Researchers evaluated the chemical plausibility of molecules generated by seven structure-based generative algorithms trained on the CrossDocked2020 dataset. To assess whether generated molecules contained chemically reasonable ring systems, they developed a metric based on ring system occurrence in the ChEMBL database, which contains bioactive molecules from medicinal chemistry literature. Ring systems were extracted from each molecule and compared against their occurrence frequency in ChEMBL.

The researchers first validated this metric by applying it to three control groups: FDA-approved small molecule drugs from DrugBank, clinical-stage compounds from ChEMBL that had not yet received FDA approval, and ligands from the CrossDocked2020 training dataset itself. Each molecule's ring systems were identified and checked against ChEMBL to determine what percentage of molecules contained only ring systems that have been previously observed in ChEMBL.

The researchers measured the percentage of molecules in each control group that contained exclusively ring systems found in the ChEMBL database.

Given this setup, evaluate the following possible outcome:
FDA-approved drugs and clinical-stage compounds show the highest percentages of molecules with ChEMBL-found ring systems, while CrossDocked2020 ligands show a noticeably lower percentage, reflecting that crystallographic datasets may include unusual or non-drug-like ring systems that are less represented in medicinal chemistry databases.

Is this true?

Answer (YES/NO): NO